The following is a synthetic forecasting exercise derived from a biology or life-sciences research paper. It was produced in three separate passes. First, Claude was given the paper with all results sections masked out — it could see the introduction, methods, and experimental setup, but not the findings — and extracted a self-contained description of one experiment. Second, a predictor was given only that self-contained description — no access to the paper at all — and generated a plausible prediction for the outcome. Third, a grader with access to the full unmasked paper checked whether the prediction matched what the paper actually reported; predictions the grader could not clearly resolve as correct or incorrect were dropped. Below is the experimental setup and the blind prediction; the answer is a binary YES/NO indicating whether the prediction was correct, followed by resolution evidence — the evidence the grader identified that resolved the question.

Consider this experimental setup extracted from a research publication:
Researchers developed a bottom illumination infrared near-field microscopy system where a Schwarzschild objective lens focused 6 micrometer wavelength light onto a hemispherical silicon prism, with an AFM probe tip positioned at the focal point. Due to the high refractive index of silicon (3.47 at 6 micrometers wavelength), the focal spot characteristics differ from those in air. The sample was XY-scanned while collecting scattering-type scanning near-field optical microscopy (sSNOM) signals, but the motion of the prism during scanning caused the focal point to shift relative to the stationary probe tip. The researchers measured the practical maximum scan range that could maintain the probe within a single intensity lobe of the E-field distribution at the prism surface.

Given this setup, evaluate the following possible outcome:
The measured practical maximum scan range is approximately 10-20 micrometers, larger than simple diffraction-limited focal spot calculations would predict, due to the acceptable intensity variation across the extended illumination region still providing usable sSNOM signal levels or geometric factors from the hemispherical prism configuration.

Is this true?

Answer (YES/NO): NO